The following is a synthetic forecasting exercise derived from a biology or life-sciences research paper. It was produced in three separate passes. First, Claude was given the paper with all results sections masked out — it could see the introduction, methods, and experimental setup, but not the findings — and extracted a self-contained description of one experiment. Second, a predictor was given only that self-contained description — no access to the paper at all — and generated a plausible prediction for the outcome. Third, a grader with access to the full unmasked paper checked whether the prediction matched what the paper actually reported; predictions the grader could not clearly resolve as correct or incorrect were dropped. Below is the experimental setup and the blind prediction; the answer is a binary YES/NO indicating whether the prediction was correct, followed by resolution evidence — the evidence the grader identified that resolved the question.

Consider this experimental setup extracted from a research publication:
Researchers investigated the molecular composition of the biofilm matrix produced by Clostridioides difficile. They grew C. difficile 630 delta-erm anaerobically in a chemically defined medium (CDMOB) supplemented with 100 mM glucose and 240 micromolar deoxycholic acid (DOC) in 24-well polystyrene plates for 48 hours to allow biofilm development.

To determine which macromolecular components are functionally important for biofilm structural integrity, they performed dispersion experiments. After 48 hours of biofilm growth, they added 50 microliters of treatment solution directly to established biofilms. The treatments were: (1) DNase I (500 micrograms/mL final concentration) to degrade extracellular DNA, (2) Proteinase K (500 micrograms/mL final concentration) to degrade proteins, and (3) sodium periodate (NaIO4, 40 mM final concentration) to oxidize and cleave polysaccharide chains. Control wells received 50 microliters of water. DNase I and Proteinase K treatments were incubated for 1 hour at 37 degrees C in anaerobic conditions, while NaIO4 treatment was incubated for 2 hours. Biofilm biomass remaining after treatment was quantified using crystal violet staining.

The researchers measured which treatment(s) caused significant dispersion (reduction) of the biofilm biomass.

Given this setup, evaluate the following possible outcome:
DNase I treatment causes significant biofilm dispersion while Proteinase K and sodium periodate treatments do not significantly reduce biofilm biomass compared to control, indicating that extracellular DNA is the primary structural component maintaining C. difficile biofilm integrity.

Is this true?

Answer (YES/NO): NO